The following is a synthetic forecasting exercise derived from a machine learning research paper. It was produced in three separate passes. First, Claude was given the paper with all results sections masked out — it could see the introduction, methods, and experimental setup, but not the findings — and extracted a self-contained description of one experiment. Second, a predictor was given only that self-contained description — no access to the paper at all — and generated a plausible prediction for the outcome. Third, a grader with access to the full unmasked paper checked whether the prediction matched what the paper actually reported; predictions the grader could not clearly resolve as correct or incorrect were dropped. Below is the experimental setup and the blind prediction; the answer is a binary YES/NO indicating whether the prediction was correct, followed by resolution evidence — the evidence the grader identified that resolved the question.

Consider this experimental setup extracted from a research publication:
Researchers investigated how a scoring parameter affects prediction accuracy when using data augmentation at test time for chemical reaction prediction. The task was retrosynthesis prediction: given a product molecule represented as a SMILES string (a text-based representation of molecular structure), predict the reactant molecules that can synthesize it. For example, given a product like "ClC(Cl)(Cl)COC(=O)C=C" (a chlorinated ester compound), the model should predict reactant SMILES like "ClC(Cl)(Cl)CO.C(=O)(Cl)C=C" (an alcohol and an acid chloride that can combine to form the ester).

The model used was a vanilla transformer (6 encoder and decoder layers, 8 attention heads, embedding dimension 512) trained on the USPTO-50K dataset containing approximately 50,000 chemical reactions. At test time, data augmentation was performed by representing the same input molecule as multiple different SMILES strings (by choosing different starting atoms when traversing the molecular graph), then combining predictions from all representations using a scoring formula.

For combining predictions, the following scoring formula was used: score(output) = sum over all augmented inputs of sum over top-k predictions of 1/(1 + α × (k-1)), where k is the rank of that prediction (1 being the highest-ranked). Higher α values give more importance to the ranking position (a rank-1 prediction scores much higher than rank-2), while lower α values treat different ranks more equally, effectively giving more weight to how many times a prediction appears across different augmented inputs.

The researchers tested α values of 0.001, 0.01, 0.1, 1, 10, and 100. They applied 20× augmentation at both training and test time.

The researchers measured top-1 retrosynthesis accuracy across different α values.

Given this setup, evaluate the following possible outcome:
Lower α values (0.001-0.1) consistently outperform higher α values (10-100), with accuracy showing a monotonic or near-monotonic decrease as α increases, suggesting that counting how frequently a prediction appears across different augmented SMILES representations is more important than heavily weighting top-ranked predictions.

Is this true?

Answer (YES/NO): NO